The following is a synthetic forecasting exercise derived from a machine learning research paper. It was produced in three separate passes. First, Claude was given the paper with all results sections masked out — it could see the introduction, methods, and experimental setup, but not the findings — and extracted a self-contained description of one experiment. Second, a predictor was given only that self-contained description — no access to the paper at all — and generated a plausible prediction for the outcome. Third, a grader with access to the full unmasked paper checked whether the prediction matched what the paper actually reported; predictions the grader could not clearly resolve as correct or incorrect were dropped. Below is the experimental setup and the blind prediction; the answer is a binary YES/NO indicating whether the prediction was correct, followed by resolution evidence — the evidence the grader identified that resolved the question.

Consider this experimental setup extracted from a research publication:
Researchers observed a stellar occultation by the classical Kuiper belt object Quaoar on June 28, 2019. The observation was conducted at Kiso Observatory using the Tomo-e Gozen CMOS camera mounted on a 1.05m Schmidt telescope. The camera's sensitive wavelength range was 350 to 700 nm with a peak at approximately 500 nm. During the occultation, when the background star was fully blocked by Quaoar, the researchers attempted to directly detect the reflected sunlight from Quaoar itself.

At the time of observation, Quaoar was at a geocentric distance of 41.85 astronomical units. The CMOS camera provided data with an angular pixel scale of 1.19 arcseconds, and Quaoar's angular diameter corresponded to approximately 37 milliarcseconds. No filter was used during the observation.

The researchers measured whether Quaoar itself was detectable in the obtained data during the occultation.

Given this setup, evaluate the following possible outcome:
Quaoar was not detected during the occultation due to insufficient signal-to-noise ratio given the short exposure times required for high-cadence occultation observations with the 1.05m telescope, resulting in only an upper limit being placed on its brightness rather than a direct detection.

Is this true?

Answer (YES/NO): YES